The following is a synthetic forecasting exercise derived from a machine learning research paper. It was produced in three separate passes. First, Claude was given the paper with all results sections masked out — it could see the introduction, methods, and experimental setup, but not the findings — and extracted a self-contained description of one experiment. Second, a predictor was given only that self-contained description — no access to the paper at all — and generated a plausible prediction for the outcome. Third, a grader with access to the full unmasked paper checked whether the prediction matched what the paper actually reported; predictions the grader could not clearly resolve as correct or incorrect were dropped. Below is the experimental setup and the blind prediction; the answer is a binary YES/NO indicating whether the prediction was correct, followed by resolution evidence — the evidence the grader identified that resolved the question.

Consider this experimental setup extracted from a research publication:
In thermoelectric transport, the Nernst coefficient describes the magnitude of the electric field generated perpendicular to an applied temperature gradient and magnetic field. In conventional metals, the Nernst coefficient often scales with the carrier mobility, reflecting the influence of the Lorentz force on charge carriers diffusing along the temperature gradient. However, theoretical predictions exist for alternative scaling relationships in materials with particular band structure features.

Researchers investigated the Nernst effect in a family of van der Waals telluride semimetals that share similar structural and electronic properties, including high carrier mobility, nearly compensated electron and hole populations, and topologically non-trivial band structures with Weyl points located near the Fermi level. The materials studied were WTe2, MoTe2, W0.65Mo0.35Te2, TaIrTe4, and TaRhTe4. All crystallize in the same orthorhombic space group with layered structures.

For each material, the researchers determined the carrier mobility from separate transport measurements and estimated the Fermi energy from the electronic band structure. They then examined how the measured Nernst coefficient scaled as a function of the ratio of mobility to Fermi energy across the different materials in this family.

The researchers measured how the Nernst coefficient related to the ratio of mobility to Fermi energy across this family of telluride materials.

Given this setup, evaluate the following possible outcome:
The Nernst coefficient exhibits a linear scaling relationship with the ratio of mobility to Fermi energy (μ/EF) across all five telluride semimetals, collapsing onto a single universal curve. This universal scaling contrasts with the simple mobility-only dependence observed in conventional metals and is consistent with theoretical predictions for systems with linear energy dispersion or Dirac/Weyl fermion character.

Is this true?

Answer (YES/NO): NO